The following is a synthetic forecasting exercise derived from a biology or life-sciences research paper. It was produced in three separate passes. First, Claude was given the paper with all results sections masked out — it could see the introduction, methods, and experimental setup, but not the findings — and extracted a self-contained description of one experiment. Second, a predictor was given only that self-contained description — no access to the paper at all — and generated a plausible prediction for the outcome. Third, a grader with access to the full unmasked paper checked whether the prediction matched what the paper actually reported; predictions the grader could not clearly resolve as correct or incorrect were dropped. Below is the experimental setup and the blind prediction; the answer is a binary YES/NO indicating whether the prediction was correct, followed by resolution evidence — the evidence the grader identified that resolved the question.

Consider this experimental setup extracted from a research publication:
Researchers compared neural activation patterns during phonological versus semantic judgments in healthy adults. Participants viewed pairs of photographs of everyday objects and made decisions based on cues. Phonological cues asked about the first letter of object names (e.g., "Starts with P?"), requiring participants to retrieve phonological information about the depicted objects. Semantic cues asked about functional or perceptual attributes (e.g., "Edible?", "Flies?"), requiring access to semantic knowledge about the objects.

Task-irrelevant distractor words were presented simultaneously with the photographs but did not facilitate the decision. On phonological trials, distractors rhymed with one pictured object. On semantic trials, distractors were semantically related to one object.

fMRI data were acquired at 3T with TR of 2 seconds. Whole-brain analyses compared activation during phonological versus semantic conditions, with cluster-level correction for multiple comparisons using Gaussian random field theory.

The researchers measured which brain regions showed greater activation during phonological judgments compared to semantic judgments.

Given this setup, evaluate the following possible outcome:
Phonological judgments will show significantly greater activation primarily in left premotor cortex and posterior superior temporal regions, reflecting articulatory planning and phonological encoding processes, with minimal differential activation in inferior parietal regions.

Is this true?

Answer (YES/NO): NO